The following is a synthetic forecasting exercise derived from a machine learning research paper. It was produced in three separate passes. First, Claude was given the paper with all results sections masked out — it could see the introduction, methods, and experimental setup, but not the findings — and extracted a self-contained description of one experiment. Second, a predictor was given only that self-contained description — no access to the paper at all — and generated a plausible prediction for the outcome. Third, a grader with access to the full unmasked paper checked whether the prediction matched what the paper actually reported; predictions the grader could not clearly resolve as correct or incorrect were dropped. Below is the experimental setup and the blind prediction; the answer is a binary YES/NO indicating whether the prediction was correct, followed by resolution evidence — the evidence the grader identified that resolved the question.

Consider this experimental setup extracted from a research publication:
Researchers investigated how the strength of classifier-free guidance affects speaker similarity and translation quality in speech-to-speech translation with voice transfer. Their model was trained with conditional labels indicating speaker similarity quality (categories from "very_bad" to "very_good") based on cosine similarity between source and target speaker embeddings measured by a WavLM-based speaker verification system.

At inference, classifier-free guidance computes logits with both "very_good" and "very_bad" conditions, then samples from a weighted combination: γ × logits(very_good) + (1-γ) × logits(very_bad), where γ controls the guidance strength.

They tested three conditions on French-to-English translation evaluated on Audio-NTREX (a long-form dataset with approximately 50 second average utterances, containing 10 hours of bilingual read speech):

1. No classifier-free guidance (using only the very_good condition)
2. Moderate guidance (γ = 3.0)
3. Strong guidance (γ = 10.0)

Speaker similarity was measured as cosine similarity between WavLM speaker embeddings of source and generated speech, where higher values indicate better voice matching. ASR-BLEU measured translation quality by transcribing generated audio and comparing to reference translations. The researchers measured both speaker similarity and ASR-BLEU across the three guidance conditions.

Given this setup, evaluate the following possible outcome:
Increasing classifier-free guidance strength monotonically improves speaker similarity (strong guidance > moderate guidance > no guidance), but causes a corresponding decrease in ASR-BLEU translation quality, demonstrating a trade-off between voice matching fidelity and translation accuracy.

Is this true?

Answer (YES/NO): NO